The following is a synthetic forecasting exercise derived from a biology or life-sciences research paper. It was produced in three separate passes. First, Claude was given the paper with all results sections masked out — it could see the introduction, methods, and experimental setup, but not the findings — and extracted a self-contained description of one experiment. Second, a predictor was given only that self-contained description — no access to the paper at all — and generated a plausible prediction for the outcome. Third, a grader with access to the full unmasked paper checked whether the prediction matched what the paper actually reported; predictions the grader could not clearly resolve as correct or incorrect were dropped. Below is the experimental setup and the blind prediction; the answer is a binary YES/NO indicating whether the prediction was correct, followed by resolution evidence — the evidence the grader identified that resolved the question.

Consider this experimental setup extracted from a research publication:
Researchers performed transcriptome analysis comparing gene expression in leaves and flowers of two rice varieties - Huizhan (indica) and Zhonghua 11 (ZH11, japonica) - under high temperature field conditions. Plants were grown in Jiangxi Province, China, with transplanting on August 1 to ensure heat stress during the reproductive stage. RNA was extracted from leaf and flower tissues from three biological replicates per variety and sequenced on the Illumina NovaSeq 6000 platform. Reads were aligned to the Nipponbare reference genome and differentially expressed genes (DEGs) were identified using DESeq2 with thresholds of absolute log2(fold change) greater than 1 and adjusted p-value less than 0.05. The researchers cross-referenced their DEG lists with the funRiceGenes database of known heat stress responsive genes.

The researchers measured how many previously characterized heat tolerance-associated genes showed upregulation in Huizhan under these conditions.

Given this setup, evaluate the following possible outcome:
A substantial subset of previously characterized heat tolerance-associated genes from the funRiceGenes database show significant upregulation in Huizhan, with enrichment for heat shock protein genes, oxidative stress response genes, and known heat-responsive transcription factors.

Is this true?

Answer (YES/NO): NO